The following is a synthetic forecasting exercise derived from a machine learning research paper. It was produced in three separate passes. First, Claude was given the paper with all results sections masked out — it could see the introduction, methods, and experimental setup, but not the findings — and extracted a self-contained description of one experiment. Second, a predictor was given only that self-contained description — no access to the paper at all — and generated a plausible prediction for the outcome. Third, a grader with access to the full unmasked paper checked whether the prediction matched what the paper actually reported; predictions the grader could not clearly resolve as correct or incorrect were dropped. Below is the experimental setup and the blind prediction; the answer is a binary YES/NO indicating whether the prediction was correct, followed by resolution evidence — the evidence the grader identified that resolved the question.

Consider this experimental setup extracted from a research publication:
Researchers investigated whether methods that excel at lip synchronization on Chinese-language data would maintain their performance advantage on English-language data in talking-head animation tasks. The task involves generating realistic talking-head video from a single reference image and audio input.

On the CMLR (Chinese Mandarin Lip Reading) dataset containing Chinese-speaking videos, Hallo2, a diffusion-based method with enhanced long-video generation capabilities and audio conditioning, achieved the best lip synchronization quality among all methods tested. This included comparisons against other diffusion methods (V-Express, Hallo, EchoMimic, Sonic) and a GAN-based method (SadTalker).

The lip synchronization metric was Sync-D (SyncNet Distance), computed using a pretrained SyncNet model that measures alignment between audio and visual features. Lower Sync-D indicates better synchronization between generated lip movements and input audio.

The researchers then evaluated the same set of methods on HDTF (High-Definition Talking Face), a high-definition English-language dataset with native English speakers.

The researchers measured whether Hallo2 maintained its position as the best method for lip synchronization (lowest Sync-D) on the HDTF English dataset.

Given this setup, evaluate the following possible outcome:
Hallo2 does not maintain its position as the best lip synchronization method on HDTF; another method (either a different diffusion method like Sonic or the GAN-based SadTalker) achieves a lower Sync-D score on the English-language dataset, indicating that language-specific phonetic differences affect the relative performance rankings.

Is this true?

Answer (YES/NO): YES